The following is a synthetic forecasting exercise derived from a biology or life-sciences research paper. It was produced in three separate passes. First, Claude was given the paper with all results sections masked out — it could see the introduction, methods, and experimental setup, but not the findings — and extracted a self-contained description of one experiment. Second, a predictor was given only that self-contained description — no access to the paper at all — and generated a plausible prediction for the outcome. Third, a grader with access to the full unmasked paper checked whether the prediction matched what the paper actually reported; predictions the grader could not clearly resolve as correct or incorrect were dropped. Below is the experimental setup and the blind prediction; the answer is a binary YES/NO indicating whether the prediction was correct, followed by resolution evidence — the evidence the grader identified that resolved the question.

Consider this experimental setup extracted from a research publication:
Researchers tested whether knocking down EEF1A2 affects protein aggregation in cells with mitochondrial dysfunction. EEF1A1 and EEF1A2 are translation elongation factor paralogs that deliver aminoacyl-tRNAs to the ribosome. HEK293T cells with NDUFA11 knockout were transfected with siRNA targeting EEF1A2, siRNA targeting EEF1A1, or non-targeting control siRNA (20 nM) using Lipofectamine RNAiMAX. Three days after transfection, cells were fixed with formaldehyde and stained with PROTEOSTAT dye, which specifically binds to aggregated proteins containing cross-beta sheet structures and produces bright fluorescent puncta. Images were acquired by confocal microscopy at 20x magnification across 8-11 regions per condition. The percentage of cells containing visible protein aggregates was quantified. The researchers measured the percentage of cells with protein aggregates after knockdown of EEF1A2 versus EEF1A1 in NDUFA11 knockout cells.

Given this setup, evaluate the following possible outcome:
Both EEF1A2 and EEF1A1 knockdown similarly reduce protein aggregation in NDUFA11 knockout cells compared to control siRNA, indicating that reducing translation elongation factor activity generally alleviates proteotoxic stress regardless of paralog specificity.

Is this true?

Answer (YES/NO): NO